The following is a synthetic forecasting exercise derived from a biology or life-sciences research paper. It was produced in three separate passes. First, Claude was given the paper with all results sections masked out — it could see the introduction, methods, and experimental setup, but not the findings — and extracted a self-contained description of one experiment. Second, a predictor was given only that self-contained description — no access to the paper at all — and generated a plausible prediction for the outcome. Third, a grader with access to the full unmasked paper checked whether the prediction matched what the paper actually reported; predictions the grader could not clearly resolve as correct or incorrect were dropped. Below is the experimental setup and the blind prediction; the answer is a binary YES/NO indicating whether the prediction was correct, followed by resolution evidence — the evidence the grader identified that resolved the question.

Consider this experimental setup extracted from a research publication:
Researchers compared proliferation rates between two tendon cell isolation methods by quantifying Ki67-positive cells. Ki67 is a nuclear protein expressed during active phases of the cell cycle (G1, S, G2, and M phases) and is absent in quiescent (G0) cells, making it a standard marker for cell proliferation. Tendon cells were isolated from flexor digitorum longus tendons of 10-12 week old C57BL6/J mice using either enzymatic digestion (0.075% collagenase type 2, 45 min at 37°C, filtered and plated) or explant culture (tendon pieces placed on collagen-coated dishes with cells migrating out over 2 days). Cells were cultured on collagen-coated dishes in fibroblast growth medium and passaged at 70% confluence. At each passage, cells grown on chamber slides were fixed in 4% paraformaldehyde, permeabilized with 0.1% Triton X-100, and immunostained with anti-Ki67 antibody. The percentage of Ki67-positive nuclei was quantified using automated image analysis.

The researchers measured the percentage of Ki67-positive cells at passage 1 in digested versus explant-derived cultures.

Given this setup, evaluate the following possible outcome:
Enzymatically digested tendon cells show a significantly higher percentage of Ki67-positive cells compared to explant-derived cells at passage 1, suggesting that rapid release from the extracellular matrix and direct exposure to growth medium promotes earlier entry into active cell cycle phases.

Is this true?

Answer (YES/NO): NO